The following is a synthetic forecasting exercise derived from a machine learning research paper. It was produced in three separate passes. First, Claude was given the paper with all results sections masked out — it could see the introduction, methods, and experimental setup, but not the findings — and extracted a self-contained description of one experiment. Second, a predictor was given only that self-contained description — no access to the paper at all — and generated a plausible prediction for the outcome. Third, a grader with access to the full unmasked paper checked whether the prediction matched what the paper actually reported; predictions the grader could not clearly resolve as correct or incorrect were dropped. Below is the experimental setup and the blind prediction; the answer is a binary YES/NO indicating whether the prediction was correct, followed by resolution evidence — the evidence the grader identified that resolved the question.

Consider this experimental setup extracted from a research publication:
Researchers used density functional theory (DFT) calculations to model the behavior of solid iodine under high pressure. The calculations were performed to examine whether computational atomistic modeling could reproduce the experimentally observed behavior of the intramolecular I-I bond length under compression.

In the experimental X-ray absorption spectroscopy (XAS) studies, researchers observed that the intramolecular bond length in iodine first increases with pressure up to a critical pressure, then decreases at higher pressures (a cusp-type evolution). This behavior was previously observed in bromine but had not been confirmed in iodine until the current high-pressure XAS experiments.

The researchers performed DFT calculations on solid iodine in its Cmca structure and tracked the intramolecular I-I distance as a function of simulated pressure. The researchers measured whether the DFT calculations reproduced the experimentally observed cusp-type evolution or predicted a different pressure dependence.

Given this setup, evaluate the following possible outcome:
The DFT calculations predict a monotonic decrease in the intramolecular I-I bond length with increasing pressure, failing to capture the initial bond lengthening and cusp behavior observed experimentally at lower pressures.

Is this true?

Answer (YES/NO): NO